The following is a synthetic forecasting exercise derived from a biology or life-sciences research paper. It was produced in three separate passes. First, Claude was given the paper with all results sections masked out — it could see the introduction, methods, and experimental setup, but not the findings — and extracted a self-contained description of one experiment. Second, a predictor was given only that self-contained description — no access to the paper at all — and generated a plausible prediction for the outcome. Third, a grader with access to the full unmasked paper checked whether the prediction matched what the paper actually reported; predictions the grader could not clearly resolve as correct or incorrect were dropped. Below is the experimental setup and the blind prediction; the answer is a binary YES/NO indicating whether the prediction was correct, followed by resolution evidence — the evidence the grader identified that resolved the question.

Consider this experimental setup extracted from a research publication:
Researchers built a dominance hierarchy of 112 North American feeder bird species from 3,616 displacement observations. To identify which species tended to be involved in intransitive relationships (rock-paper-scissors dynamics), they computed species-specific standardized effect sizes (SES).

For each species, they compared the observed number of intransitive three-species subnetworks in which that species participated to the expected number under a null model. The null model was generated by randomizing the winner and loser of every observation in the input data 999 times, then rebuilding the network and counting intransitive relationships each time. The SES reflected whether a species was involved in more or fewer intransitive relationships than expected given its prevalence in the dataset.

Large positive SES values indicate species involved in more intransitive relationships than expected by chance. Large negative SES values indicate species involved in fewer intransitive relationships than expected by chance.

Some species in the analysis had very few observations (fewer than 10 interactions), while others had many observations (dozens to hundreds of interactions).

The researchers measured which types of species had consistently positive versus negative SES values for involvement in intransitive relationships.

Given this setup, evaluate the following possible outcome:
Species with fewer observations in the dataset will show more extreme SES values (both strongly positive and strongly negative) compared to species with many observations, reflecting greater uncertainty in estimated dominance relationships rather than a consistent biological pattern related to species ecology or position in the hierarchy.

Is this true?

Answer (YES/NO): NO